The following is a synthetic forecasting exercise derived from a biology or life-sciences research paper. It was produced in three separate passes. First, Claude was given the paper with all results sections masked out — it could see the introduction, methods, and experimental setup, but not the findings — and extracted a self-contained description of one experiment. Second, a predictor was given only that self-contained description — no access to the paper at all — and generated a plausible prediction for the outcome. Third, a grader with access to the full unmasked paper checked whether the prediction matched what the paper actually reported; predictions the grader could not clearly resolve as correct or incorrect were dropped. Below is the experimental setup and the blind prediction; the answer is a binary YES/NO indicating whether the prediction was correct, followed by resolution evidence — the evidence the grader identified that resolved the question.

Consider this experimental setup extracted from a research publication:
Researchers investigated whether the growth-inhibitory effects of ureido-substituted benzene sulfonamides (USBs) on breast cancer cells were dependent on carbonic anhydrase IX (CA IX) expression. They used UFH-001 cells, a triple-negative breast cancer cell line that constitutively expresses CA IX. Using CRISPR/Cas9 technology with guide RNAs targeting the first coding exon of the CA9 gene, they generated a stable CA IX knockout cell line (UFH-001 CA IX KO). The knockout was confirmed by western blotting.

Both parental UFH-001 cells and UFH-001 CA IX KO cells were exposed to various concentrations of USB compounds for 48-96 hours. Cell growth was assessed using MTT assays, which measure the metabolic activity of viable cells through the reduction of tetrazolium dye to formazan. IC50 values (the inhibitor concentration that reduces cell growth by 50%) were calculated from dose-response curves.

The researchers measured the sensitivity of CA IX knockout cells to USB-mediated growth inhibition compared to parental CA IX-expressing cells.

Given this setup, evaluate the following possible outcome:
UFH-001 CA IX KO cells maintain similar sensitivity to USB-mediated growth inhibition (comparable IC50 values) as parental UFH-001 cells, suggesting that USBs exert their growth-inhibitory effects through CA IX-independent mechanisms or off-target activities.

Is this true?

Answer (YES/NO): YES